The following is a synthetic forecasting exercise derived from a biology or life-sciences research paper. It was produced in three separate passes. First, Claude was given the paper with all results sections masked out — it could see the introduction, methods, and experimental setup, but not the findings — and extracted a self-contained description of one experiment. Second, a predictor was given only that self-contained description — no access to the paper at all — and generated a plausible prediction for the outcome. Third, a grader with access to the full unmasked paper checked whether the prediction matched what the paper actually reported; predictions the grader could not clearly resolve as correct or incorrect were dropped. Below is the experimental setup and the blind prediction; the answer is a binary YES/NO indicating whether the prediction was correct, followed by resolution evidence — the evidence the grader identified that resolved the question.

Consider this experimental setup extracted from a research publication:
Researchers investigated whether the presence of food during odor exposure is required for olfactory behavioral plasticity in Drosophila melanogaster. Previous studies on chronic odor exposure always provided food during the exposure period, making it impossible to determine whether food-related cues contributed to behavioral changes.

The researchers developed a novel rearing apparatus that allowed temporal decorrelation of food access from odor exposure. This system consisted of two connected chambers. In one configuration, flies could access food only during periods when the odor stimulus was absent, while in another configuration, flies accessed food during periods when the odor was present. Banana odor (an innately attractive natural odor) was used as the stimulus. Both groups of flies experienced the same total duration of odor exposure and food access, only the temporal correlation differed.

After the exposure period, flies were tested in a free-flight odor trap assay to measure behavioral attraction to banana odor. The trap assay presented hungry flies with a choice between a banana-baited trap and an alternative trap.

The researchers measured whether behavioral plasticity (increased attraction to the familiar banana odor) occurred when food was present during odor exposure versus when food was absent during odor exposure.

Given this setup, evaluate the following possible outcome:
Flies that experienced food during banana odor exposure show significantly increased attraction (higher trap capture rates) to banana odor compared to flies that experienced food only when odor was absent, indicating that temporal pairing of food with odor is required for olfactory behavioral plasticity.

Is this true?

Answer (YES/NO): YES